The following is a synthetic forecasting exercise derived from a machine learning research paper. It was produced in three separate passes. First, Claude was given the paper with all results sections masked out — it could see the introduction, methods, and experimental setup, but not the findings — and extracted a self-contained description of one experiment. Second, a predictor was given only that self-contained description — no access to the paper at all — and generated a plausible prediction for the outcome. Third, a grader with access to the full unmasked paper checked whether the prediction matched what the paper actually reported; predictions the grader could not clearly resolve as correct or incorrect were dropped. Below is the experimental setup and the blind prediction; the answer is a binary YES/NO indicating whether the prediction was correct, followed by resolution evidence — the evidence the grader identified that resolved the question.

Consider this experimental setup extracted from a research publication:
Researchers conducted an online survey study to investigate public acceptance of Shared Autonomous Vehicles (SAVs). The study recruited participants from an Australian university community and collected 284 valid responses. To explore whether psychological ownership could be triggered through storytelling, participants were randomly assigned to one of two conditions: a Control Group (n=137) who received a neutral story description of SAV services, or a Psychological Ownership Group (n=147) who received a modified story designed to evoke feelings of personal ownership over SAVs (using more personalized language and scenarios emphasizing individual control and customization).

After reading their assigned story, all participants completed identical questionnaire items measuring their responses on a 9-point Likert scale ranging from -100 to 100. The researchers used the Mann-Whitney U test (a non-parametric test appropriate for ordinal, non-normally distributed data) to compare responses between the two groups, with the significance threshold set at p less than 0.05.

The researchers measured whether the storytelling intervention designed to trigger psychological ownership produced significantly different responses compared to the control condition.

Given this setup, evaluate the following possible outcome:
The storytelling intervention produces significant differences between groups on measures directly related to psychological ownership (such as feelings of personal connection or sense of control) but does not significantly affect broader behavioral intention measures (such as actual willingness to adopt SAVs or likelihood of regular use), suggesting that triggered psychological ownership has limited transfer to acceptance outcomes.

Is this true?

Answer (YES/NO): NO